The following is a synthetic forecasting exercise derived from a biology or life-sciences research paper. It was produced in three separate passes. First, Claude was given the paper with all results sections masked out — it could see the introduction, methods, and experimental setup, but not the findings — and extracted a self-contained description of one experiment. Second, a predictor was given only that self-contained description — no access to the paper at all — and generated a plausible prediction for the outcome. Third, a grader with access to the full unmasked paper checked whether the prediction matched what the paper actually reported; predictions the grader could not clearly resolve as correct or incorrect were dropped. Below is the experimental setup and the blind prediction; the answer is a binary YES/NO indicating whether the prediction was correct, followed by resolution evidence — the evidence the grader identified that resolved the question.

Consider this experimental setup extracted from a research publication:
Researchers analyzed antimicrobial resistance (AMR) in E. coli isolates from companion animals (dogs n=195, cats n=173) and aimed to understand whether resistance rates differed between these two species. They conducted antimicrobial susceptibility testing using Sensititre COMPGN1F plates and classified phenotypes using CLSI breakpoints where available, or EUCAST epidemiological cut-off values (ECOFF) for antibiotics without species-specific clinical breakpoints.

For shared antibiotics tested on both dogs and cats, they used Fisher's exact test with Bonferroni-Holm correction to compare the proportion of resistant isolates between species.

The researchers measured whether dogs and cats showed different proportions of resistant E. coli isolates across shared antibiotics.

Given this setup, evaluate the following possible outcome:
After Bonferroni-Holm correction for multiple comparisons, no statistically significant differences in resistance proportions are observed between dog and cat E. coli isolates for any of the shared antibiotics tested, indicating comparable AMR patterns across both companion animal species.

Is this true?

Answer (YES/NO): NO